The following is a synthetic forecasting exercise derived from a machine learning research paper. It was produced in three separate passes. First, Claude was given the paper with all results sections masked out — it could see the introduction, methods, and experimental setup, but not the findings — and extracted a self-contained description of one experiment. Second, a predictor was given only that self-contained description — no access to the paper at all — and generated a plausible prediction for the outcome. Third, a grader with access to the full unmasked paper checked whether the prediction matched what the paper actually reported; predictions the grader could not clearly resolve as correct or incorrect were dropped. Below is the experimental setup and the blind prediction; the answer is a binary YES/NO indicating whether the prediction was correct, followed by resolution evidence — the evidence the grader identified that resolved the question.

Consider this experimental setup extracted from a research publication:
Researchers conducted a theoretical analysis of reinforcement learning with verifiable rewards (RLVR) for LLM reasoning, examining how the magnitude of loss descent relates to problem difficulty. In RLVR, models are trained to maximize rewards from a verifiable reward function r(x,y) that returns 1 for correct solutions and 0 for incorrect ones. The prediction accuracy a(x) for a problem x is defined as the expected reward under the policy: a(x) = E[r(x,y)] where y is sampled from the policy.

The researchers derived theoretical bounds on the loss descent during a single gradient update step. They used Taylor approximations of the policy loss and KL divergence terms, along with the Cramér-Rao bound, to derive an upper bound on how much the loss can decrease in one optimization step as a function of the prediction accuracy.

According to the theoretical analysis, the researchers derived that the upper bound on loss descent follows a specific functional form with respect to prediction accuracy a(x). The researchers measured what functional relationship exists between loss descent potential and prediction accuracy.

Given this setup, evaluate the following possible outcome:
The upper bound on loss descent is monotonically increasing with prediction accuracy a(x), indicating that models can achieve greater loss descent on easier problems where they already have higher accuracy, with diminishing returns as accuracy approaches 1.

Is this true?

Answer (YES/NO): NO